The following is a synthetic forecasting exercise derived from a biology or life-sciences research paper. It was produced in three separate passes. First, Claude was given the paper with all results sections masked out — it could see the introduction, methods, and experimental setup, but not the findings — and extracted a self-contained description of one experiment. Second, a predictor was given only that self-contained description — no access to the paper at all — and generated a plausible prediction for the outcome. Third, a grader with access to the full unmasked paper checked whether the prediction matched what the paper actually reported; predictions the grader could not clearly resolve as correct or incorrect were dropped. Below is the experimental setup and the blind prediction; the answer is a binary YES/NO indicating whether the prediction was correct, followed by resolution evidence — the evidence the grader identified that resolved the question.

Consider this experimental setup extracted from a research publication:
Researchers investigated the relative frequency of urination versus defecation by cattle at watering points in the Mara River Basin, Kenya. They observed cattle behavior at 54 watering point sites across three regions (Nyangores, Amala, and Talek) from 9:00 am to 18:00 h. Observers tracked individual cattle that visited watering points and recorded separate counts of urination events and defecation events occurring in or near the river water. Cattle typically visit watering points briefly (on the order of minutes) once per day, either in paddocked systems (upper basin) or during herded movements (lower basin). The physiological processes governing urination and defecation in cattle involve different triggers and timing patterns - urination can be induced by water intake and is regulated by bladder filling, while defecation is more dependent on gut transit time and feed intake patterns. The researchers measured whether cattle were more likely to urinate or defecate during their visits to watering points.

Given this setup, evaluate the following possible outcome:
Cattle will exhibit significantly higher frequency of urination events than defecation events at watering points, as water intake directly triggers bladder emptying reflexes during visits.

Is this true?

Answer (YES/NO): NO